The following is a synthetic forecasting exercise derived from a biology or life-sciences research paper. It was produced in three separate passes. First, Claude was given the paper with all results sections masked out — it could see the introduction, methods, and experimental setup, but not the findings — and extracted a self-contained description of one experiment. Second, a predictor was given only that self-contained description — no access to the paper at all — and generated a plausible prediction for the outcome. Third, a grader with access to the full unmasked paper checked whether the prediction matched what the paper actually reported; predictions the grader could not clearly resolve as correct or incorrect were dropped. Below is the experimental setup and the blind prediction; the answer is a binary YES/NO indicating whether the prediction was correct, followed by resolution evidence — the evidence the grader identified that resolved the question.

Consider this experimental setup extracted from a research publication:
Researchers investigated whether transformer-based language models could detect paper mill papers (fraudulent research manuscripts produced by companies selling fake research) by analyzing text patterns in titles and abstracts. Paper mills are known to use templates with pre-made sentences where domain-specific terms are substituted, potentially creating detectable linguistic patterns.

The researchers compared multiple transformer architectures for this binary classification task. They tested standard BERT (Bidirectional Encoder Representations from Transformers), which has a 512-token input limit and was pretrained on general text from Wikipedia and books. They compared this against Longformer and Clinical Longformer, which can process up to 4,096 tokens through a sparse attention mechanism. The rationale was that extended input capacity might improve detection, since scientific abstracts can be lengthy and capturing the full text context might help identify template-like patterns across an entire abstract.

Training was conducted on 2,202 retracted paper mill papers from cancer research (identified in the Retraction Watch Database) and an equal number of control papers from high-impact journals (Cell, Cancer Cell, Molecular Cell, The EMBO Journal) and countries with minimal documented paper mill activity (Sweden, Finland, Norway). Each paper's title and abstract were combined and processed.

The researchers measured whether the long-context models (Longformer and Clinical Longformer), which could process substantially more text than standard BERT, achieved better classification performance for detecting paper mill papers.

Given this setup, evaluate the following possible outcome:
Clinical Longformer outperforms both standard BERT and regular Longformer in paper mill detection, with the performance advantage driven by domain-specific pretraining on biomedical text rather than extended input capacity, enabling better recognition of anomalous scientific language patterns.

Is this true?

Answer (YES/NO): NO